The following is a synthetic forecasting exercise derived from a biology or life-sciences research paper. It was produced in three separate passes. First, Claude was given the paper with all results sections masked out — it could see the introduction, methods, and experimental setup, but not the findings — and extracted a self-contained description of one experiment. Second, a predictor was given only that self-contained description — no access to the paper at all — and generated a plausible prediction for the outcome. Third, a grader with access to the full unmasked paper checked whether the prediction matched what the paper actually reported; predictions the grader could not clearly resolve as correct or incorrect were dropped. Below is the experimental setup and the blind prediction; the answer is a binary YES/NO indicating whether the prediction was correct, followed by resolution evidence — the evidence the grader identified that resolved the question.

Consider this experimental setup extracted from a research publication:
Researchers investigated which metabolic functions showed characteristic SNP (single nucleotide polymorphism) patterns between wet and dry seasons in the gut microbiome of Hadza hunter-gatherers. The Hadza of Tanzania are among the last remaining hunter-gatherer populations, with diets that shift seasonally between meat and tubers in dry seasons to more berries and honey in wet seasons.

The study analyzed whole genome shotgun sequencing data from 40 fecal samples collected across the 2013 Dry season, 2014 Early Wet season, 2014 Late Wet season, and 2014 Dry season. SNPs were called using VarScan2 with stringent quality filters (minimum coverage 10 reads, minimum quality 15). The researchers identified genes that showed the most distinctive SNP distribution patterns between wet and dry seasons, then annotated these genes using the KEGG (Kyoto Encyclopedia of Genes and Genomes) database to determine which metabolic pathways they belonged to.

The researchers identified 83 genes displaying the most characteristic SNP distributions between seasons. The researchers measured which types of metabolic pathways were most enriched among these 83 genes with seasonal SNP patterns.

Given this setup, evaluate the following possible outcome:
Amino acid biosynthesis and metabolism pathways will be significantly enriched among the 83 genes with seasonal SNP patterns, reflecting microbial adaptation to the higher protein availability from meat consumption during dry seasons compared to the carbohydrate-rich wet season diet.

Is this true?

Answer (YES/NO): NO